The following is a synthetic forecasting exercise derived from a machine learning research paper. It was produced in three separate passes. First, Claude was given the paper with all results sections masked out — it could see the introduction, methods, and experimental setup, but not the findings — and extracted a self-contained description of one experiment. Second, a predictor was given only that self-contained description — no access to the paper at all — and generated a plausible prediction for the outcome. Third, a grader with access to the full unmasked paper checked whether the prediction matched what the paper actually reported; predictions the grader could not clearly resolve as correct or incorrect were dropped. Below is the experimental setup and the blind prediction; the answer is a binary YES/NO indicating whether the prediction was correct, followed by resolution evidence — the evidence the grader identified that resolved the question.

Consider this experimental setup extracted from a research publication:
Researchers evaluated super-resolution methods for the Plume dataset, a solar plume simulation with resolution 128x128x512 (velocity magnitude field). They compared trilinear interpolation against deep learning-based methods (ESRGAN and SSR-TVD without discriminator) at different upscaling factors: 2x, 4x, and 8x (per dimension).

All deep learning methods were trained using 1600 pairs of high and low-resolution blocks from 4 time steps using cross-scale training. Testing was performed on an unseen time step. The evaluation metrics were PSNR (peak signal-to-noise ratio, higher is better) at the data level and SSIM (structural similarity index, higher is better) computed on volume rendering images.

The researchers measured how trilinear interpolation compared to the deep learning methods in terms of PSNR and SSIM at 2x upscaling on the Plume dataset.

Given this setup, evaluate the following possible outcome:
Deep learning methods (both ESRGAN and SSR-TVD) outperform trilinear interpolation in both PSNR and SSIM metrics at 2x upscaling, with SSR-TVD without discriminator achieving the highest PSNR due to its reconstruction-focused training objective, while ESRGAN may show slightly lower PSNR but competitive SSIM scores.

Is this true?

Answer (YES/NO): NO